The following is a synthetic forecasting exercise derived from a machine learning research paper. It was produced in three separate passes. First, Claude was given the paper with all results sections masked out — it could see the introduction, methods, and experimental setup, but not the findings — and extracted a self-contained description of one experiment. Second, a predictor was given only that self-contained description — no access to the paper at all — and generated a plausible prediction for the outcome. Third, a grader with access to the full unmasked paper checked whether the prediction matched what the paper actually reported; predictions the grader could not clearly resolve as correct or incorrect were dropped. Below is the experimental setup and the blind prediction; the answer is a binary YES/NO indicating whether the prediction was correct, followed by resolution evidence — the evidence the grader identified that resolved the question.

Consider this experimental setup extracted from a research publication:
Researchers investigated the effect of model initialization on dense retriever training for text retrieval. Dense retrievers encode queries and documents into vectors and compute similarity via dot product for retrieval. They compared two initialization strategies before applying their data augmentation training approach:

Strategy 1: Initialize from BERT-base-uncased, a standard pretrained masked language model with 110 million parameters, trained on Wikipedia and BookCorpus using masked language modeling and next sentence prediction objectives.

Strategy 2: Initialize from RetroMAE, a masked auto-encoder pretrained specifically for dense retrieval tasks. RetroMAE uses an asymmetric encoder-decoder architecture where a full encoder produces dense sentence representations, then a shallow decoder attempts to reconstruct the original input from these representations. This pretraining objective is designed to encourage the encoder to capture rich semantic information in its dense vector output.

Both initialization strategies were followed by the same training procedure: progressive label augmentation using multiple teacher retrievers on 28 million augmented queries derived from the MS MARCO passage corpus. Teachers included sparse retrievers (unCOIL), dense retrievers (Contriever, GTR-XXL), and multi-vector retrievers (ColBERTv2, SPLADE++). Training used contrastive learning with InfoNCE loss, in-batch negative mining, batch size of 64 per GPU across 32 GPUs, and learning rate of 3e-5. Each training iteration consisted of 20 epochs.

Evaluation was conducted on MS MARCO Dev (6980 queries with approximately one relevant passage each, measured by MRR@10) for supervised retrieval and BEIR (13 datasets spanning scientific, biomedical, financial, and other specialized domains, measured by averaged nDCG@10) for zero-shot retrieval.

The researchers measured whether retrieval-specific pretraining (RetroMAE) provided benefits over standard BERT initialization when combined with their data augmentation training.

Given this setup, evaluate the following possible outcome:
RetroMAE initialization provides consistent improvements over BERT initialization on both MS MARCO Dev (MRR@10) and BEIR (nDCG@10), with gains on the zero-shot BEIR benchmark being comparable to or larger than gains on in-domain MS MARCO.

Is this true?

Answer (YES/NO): NO